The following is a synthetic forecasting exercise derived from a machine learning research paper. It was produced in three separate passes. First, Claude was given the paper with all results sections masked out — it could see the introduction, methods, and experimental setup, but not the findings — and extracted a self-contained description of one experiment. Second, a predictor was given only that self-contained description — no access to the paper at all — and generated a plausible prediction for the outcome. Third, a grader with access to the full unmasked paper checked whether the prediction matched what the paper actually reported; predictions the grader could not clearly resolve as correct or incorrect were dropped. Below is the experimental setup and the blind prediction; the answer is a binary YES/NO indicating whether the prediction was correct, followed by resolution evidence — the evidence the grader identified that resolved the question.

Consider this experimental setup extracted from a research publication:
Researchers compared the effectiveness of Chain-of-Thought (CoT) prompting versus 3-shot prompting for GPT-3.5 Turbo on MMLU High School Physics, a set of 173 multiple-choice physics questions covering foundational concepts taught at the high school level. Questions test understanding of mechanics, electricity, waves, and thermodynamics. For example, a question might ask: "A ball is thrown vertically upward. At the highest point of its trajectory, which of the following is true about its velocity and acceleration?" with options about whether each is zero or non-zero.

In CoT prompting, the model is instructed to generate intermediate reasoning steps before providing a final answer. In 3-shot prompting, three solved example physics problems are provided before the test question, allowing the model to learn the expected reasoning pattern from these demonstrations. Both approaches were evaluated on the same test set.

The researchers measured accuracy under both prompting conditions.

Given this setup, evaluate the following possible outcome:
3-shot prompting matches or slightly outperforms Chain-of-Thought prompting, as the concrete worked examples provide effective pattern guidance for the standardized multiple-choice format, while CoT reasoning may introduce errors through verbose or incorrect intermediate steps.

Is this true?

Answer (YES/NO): NO